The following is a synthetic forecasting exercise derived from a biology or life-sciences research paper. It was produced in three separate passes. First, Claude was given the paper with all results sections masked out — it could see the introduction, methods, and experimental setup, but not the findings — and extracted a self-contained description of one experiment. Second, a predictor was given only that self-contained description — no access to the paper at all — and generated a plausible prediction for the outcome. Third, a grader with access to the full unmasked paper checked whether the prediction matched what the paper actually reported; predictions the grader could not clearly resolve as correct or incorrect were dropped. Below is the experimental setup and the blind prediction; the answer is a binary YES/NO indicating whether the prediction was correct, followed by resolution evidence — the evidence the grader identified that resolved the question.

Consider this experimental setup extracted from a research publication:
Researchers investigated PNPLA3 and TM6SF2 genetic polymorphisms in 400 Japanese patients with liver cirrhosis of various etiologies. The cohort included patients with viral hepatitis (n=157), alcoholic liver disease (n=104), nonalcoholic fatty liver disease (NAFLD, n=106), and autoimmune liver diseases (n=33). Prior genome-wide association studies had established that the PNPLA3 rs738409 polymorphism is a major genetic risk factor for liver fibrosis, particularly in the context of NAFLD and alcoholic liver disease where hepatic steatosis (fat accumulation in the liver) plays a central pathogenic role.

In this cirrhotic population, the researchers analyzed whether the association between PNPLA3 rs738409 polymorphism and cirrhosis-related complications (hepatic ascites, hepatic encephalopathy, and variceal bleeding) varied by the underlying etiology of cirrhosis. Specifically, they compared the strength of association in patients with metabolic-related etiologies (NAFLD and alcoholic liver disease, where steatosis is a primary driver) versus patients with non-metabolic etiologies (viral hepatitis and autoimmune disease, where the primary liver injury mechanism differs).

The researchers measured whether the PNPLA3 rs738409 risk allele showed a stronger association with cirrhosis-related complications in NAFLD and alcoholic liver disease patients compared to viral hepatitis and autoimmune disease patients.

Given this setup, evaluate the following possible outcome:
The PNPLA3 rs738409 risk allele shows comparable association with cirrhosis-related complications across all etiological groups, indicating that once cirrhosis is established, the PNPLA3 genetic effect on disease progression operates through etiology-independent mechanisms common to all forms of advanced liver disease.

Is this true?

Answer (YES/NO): NO